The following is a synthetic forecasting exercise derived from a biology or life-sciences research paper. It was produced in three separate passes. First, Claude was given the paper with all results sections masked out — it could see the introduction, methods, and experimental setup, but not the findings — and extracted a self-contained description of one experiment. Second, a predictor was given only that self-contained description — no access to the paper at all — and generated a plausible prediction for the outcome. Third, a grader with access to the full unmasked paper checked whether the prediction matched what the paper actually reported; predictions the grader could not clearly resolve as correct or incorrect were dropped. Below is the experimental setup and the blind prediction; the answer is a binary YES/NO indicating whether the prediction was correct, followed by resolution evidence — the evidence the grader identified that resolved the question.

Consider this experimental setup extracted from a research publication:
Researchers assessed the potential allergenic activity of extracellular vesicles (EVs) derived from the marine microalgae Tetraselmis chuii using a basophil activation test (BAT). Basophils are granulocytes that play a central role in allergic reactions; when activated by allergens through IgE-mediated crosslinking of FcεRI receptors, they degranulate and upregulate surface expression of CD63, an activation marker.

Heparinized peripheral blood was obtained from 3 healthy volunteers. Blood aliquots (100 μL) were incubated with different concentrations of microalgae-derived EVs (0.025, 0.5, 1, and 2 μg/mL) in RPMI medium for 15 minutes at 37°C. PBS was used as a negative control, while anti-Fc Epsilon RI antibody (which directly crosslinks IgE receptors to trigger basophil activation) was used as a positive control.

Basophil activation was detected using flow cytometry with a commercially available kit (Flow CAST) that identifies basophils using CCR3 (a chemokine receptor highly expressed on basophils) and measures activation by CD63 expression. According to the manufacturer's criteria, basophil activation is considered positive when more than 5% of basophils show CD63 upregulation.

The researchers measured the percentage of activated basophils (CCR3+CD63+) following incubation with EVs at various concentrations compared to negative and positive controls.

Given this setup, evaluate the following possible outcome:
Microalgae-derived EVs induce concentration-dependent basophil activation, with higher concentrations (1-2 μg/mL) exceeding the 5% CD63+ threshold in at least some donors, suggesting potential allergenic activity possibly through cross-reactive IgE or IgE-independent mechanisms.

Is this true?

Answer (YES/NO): NO